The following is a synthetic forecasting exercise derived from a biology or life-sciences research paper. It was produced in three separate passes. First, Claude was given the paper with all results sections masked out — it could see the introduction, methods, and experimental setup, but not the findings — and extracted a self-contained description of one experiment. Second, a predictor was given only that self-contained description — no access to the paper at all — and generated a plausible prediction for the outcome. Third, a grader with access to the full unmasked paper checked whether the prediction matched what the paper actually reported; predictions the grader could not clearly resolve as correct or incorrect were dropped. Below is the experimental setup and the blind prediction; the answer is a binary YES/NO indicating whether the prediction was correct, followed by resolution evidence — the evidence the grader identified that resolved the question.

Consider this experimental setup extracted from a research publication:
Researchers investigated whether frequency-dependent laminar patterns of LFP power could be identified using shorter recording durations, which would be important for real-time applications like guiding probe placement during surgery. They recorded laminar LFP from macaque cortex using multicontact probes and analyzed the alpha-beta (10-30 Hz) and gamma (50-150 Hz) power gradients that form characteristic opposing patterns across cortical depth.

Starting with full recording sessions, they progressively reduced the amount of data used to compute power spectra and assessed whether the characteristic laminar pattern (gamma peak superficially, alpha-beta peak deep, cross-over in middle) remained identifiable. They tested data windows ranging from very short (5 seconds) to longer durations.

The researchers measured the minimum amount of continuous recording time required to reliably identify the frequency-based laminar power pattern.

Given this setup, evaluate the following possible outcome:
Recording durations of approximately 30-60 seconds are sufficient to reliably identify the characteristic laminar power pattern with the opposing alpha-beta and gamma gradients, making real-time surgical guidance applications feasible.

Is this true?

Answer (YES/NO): YES